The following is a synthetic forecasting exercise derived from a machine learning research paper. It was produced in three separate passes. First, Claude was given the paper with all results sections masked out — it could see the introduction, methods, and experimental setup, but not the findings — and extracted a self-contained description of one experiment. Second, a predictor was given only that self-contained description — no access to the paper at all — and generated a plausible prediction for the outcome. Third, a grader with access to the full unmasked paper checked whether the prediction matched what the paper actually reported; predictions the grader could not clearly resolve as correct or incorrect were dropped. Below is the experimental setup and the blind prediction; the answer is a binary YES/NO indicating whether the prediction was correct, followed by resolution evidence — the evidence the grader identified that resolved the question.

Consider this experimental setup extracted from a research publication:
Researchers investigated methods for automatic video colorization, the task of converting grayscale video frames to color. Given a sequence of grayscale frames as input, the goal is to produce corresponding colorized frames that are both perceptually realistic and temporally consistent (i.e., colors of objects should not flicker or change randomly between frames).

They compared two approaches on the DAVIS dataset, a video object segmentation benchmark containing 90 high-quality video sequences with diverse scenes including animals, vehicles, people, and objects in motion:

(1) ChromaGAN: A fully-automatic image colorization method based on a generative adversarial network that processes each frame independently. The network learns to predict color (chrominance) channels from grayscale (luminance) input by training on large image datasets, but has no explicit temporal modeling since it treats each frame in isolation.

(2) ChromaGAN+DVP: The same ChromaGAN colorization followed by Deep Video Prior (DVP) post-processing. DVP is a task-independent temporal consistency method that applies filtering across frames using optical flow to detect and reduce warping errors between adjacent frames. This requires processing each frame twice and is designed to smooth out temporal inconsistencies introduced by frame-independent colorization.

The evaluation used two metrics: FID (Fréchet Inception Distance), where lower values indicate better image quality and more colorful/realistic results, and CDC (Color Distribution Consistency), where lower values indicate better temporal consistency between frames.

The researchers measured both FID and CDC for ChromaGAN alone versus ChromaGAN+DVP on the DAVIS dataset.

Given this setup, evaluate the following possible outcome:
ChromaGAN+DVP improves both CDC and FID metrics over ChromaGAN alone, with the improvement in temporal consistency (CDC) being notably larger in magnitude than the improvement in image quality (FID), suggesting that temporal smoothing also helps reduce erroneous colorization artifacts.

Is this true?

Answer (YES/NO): NO